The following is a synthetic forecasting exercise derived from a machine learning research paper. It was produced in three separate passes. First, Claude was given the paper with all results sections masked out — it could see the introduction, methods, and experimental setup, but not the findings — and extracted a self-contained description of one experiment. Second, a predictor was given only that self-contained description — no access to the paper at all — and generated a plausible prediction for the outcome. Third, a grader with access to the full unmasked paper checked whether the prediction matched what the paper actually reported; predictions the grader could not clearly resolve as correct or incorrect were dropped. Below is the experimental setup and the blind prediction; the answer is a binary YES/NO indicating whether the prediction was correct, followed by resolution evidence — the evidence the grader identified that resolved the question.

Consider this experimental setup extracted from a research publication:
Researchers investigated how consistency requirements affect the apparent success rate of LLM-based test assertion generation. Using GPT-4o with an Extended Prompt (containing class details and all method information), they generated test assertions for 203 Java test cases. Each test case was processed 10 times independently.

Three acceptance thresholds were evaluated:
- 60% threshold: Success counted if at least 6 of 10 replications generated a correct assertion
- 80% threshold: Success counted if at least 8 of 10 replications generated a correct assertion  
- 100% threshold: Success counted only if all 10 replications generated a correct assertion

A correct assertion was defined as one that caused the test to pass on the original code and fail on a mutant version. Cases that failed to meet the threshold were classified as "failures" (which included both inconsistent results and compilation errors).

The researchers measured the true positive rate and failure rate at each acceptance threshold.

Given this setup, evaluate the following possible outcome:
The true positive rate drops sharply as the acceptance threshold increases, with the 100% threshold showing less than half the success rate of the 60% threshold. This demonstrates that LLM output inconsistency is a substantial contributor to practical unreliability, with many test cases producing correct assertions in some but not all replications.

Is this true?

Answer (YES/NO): NO